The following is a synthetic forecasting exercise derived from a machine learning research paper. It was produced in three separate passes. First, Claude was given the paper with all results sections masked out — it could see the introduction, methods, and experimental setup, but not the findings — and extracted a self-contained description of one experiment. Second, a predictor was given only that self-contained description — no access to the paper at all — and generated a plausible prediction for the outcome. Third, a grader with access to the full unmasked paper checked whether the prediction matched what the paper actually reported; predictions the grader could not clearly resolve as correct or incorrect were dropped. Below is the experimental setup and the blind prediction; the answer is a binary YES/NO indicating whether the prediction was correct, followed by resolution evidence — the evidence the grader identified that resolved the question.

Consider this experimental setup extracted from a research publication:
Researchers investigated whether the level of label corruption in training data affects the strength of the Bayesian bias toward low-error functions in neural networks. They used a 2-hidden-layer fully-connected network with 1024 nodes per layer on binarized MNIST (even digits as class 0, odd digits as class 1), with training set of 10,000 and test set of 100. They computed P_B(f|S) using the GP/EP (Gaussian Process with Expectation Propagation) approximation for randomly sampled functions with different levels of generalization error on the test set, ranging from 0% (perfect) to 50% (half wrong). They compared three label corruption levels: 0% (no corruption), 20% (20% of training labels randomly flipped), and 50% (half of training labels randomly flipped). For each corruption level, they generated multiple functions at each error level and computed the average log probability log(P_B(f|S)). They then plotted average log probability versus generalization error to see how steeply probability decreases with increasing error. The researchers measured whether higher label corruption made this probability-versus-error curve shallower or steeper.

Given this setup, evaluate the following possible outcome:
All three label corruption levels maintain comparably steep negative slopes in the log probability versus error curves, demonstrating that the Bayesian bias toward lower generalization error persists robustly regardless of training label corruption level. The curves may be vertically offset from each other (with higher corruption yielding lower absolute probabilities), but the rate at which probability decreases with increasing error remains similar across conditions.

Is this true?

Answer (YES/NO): NO